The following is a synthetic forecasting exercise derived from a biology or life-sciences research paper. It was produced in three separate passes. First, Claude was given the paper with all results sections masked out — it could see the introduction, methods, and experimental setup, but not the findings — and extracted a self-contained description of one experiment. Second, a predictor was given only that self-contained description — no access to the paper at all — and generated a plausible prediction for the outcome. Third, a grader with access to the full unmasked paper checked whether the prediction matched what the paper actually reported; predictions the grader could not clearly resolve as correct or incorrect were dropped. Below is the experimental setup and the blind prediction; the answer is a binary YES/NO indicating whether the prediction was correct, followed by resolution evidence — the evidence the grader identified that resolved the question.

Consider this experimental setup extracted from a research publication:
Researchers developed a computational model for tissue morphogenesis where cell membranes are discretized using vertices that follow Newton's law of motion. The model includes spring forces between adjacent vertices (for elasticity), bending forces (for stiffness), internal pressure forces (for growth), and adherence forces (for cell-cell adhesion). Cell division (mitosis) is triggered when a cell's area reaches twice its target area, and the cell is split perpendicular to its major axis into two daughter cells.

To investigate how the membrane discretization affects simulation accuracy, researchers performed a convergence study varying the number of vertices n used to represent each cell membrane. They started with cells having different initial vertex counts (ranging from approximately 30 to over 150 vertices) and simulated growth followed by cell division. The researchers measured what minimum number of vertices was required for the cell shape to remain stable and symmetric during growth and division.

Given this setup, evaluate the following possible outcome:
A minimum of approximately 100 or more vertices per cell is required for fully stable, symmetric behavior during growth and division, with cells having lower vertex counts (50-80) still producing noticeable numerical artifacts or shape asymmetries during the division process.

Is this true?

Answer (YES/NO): YES